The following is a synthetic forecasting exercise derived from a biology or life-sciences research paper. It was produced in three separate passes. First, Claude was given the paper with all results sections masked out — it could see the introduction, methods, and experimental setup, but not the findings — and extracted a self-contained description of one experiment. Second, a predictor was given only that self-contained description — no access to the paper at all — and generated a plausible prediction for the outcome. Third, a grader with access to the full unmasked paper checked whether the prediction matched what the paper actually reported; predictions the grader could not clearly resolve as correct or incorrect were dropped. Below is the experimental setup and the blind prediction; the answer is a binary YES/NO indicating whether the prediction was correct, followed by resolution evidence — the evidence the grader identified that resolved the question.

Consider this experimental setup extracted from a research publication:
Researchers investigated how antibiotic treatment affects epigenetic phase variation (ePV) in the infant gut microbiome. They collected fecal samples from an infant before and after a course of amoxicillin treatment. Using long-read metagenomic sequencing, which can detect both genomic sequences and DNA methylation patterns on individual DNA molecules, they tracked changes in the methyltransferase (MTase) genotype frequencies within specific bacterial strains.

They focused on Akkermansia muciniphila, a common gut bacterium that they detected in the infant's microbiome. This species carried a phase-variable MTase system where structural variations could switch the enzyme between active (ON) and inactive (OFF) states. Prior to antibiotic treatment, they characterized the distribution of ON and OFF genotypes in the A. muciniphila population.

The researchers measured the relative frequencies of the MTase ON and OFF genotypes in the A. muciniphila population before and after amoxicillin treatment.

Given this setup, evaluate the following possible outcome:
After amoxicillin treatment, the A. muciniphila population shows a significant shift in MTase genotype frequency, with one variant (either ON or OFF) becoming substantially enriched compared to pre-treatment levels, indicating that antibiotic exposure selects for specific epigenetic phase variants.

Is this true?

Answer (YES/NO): YES